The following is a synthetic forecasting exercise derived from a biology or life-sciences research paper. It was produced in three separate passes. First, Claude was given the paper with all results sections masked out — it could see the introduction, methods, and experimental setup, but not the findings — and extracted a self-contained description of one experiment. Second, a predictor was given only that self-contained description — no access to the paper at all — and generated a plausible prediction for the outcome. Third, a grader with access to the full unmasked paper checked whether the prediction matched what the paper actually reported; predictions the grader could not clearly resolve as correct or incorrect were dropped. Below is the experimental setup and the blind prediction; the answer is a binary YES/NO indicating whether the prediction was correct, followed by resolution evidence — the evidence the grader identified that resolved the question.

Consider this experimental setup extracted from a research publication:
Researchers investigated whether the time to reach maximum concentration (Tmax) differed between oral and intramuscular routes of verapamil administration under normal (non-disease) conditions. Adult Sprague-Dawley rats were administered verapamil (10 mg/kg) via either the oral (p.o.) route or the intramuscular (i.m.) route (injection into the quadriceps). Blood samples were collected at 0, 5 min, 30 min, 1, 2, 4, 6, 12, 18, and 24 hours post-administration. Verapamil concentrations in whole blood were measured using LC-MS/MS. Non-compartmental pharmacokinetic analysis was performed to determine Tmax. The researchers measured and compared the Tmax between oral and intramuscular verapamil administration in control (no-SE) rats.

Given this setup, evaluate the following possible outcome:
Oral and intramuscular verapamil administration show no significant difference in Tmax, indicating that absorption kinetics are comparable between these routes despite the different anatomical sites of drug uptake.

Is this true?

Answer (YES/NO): NO